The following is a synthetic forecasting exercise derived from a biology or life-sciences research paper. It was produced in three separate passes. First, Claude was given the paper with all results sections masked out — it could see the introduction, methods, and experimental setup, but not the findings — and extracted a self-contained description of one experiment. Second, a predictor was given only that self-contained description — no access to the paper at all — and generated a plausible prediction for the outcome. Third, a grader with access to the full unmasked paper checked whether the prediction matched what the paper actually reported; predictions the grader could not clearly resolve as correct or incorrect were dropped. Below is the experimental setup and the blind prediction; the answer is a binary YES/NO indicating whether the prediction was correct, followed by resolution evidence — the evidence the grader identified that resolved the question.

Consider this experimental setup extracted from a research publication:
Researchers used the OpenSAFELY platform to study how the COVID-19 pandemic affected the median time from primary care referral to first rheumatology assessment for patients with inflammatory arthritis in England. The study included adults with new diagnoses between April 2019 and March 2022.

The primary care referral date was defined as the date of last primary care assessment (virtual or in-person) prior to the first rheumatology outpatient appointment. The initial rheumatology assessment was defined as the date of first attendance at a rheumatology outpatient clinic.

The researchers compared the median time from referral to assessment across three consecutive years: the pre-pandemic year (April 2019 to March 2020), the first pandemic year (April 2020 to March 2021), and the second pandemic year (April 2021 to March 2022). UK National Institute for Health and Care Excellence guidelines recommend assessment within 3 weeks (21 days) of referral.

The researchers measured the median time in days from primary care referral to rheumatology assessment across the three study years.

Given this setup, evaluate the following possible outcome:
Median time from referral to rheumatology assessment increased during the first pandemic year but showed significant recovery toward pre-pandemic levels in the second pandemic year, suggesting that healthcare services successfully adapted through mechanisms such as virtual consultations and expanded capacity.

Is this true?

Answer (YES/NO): NO